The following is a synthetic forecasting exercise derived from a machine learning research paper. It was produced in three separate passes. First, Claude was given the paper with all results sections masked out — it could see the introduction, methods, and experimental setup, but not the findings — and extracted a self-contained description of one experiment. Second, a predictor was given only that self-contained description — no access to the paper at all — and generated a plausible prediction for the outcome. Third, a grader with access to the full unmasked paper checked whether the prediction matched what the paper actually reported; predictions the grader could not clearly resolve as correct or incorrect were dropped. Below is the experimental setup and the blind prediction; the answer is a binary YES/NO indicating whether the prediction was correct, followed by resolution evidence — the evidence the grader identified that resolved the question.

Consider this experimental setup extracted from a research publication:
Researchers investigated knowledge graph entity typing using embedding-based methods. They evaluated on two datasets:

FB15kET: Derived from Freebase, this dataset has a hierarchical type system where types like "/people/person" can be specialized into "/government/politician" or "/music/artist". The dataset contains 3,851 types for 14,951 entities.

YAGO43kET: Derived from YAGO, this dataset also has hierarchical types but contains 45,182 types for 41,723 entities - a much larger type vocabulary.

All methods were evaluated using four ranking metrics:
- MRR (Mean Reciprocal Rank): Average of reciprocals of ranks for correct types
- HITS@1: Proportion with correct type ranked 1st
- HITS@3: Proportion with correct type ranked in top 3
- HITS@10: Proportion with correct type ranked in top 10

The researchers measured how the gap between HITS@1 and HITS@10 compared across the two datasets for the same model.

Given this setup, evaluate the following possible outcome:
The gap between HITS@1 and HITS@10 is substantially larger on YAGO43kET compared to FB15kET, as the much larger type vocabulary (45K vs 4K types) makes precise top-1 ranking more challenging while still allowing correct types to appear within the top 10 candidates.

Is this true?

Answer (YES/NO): NO